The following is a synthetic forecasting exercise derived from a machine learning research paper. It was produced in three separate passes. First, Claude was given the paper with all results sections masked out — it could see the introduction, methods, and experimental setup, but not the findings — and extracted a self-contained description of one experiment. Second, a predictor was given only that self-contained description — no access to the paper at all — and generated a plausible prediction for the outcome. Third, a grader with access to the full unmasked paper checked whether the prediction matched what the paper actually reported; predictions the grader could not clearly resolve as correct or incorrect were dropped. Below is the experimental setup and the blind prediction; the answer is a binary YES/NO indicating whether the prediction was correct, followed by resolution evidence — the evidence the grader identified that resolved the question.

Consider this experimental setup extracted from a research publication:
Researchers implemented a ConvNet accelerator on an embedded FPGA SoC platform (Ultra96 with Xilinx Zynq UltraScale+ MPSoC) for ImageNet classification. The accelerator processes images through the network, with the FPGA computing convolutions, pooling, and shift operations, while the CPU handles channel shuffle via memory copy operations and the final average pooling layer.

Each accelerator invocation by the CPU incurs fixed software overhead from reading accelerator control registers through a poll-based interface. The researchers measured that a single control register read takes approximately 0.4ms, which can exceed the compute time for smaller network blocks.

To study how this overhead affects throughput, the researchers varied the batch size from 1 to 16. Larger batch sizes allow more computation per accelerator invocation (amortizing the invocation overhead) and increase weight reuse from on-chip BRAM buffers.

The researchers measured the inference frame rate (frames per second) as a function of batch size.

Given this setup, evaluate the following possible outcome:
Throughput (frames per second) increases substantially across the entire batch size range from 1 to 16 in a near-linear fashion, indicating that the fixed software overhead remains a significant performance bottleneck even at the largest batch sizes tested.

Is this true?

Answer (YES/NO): NO